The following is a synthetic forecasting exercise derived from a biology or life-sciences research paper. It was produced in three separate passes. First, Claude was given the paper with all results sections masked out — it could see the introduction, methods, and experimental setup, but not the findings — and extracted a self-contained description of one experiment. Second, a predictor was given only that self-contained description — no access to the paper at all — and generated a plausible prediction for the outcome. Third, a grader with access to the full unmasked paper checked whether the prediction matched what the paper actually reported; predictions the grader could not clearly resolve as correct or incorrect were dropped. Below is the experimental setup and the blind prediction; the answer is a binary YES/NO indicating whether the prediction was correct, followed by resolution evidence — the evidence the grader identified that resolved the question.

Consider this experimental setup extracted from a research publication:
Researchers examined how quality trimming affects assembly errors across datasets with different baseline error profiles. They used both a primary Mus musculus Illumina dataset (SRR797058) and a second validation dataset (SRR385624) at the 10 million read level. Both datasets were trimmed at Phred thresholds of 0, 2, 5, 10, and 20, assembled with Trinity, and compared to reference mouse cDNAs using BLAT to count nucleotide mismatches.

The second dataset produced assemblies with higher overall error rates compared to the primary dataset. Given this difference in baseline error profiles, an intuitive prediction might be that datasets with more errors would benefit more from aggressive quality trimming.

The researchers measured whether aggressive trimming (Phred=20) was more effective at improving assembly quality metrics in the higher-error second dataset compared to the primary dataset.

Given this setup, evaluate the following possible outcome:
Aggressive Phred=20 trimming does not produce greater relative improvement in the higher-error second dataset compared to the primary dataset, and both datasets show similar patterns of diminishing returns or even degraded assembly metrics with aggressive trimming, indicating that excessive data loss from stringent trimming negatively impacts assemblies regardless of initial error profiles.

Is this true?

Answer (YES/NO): YES